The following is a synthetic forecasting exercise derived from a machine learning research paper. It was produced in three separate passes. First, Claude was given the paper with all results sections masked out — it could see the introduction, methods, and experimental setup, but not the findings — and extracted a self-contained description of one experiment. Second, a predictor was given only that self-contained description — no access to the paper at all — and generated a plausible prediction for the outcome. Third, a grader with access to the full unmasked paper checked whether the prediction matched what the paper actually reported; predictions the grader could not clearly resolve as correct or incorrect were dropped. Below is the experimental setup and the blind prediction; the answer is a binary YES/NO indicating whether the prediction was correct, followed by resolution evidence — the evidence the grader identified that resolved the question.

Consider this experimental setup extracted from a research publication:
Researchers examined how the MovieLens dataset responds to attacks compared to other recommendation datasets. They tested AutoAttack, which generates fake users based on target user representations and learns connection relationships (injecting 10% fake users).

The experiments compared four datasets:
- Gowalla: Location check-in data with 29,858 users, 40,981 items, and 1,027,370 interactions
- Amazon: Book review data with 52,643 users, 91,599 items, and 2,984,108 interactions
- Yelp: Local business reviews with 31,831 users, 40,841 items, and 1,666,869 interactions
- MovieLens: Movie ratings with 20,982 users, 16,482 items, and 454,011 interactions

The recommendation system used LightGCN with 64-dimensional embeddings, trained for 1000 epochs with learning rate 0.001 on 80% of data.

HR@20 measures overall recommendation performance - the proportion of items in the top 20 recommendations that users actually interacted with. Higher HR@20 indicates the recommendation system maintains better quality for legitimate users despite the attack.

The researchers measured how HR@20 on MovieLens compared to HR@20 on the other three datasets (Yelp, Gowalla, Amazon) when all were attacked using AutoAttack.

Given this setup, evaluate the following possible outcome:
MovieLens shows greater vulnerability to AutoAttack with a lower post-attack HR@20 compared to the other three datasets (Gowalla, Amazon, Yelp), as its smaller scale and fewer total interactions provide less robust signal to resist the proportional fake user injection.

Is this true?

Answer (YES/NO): NO